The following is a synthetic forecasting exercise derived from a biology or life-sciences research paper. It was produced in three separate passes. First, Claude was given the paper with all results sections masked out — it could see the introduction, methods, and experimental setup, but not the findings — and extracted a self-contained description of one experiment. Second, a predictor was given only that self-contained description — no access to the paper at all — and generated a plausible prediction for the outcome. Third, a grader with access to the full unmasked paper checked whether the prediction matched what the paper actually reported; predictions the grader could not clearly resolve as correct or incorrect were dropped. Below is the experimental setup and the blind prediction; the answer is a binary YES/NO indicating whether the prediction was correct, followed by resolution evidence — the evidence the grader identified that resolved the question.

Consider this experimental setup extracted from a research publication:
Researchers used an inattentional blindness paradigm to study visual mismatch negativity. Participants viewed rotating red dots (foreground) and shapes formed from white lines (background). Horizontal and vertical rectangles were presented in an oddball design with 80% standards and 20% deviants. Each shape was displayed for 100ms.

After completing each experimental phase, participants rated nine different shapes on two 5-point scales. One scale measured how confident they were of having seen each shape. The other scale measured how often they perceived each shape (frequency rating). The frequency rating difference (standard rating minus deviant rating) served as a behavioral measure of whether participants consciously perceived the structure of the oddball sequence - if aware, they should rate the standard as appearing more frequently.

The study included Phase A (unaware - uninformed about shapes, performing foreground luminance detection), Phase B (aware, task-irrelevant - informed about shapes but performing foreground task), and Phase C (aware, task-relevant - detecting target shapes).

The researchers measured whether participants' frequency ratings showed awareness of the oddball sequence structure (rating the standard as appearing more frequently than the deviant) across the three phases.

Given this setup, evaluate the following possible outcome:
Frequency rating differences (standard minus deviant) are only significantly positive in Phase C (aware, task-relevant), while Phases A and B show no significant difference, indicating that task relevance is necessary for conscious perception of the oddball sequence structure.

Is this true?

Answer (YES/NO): NO